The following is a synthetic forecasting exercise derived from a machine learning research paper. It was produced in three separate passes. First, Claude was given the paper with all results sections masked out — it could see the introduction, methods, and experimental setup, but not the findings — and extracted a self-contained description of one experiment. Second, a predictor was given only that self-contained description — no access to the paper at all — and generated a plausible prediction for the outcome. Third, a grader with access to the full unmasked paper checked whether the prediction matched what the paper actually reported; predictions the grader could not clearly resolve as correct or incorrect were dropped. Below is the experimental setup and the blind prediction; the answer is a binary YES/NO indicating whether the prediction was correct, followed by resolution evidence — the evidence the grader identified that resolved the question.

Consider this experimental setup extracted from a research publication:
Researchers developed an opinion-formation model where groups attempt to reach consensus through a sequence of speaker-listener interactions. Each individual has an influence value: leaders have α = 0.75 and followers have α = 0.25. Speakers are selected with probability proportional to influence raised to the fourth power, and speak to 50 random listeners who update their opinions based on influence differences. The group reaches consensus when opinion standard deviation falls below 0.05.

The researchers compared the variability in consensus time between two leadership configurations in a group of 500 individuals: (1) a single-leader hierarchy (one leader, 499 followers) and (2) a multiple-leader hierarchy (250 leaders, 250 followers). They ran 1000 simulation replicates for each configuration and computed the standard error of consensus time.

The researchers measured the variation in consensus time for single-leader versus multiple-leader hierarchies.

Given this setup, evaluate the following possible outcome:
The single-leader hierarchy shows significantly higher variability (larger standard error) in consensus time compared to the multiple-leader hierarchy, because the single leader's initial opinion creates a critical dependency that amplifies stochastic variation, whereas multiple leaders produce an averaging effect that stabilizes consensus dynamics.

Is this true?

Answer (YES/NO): NO